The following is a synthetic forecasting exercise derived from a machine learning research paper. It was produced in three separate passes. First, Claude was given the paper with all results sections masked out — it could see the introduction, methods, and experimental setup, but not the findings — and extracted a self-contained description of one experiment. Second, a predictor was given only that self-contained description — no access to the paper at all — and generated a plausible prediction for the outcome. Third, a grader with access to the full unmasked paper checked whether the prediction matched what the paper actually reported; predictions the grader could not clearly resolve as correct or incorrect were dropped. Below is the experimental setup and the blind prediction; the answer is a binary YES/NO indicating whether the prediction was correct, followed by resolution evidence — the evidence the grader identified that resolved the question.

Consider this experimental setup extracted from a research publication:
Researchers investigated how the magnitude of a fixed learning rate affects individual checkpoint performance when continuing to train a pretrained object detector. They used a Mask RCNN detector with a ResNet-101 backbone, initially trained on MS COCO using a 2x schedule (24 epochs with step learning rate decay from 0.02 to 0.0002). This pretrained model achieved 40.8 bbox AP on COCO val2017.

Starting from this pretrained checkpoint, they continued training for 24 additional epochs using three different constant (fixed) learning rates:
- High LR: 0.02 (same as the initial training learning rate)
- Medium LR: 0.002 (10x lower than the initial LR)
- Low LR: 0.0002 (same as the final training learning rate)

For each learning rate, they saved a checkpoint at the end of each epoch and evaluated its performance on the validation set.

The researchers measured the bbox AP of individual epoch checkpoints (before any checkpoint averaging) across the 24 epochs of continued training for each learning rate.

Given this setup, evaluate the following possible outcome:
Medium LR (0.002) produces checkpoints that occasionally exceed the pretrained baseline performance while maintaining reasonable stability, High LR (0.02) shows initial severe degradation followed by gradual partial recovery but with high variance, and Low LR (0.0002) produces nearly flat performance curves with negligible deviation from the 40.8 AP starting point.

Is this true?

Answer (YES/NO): NO